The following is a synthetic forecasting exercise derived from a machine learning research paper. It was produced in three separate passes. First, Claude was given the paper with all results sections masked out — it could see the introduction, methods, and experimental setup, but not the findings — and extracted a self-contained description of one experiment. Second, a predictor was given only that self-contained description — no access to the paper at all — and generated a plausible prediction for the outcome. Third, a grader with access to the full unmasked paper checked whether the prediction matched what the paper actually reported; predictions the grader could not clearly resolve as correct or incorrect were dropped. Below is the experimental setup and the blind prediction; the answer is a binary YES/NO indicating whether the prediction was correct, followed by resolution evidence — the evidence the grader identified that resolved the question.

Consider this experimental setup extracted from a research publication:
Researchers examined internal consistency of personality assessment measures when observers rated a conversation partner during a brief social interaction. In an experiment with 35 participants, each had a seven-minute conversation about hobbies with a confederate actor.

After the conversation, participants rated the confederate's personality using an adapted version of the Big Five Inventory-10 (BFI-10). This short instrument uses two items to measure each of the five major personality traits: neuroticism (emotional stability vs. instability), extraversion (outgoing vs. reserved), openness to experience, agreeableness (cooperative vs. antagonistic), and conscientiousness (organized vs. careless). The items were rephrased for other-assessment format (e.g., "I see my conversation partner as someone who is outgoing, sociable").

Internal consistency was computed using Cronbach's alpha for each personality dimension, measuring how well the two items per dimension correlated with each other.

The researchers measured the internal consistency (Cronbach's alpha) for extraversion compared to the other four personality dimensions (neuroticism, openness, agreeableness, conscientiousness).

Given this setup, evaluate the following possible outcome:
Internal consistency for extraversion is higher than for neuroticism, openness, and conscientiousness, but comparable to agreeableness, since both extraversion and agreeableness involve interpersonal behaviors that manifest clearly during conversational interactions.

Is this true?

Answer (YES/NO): NO